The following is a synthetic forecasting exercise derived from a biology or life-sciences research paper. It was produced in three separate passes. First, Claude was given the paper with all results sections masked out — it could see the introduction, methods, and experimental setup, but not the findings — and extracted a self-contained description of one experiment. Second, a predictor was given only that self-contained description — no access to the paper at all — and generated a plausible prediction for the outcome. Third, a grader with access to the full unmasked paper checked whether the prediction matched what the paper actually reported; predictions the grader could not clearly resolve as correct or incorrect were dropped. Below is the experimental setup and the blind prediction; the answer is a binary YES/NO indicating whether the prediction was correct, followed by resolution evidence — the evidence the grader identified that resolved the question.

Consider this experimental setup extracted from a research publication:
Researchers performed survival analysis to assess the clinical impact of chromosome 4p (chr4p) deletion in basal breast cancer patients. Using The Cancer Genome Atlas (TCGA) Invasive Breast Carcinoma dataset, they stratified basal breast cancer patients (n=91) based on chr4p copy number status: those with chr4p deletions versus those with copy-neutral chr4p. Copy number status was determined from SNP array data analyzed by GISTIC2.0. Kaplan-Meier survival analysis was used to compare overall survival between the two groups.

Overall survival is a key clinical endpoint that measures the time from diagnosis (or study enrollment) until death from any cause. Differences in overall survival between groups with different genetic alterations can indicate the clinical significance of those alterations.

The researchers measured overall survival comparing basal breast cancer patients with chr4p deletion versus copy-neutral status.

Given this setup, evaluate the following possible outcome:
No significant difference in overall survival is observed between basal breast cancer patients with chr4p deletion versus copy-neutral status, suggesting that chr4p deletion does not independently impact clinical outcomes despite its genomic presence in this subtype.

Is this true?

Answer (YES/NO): NO